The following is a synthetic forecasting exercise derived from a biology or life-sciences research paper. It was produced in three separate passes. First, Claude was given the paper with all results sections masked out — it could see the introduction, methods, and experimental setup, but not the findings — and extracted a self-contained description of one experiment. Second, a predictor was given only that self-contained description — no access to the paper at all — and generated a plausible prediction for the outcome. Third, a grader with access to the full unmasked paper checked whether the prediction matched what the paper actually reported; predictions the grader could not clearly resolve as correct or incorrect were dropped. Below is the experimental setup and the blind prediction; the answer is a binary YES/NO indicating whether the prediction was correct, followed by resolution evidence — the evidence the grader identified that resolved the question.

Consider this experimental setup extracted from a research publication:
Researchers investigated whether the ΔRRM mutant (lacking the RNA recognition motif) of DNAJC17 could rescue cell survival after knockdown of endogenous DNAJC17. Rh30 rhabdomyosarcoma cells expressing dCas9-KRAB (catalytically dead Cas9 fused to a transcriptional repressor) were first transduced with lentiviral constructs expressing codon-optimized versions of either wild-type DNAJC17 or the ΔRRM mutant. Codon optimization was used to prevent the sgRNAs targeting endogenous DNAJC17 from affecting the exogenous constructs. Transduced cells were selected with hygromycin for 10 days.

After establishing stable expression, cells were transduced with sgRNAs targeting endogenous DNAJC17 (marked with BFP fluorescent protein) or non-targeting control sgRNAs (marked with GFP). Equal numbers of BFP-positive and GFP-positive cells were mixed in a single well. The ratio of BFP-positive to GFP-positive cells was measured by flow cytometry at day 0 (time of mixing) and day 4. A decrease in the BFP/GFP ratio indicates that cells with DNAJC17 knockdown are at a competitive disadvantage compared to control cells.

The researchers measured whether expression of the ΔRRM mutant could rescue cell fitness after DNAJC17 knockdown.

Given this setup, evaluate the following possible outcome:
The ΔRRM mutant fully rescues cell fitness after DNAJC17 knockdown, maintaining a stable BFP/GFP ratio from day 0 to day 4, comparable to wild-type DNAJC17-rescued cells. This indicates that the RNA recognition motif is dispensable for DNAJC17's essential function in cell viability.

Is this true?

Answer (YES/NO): YES